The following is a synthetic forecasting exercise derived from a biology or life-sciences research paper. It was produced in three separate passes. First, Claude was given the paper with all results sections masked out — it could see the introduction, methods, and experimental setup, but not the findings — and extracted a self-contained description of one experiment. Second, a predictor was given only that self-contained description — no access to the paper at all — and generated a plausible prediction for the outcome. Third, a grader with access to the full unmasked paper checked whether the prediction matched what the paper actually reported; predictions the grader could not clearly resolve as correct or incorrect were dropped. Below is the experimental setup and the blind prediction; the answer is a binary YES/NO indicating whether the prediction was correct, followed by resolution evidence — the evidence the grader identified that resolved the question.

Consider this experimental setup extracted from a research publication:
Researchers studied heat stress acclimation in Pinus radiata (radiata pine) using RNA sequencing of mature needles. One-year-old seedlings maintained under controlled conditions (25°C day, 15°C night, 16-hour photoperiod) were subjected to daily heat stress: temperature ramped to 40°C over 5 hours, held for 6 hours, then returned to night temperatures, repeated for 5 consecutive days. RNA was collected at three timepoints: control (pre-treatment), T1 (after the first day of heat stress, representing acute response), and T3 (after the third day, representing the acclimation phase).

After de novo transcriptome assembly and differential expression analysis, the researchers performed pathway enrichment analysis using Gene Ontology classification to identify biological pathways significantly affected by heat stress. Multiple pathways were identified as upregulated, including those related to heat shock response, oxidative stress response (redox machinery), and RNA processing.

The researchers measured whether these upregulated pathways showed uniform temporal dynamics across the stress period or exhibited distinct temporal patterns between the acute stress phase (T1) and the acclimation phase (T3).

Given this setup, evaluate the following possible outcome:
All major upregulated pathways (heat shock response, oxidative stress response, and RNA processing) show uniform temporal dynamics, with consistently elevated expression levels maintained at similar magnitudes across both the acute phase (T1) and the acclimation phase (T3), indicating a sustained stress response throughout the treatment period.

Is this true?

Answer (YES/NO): NO